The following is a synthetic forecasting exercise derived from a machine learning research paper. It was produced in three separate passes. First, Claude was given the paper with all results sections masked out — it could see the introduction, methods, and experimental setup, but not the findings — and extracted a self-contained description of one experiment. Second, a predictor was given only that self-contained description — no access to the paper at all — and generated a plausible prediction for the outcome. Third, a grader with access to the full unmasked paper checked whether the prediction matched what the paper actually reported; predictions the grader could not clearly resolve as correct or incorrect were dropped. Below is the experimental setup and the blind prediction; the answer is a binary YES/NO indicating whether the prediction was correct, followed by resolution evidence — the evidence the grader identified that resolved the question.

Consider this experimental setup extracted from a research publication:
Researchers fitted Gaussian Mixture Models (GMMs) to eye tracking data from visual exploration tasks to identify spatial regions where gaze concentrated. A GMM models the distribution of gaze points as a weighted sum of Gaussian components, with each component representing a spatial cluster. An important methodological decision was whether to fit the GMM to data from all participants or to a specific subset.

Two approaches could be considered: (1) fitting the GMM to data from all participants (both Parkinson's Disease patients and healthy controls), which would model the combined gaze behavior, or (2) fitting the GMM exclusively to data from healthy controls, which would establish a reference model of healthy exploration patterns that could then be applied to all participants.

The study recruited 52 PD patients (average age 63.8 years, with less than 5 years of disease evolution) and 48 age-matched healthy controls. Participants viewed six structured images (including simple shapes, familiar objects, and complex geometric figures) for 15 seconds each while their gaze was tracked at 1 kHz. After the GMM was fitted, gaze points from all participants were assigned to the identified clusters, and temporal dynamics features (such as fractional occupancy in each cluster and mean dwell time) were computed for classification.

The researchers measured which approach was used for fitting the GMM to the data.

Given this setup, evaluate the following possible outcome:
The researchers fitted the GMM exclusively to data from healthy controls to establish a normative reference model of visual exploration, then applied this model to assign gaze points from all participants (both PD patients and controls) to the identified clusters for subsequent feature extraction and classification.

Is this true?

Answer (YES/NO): YES